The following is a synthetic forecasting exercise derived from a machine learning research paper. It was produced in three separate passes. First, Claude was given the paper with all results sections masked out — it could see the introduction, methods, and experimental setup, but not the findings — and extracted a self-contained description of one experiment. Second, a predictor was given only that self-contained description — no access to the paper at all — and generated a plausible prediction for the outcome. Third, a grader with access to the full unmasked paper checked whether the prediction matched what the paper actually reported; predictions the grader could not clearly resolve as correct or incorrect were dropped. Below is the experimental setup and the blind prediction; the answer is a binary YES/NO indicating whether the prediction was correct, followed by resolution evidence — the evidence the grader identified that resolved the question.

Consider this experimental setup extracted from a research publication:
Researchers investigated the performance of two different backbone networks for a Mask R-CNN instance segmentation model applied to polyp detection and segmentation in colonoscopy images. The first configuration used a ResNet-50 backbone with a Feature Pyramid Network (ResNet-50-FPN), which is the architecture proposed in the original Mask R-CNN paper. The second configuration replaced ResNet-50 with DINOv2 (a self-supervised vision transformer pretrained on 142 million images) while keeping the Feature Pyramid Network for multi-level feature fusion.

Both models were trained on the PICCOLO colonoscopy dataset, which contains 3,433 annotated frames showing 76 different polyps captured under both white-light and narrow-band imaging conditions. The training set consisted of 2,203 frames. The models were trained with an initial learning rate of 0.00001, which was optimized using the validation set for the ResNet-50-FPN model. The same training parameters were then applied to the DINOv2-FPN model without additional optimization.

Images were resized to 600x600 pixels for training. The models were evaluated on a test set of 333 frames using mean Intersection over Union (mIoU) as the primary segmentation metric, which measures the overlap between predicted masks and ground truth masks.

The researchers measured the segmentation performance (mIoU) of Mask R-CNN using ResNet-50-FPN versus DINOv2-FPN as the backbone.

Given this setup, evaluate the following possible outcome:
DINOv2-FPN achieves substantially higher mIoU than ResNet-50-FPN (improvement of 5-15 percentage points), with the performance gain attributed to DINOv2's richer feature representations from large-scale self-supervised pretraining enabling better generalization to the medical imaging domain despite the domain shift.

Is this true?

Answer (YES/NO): NO